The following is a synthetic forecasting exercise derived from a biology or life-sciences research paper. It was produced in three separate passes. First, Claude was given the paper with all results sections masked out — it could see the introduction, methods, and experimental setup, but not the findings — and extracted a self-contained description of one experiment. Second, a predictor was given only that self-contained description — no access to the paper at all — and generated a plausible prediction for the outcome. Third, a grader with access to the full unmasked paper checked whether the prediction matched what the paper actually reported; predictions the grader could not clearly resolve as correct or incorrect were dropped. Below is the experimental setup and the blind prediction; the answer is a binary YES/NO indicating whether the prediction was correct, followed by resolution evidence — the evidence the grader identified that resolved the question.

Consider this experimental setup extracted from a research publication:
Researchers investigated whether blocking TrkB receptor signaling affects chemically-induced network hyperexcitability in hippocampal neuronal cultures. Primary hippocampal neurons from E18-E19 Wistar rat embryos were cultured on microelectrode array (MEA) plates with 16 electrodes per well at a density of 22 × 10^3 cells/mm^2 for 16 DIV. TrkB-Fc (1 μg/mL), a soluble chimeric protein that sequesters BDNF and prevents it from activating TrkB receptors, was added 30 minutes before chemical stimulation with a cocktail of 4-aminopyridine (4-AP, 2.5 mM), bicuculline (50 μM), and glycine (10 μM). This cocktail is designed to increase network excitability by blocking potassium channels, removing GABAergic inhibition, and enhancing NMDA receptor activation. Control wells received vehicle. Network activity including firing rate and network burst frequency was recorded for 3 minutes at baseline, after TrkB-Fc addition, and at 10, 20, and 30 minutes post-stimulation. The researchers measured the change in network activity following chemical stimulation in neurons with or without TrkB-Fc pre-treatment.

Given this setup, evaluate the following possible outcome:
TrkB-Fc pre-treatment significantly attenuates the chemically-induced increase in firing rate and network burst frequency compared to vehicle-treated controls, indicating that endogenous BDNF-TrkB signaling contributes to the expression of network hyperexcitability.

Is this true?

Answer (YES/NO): YES